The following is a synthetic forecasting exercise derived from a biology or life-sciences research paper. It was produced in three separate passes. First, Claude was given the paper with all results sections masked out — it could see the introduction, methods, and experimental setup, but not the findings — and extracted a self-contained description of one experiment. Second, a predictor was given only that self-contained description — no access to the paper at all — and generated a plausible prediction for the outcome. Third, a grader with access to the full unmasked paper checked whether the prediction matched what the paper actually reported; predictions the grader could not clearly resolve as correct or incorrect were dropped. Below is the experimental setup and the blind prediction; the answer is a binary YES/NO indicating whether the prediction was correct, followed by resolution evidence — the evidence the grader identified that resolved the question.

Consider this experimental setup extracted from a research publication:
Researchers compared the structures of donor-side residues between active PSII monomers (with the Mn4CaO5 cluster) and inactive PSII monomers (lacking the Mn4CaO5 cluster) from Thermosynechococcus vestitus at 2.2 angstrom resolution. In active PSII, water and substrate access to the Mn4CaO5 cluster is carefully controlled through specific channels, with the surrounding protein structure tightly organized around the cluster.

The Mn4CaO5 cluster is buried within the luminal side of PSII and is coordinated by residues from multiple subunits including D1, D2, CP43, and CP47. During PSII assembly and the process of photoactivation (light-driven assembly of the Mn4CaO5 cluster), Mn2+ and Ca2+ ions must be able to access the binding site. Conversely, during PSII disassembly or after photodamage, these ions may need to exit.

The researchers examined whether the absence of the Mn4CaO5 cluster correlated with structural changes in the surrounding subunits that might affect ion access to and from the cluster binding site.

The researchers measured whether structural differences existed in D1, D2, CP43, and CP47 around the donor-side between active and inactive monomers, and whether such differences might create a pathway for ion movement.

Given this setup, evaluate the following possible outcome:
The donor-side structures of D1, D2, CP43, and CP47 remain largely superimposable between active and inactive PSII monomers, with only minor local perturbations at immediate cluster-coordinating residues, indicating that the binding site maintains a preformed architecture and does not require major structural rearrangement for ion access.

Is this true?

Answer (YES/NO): NO